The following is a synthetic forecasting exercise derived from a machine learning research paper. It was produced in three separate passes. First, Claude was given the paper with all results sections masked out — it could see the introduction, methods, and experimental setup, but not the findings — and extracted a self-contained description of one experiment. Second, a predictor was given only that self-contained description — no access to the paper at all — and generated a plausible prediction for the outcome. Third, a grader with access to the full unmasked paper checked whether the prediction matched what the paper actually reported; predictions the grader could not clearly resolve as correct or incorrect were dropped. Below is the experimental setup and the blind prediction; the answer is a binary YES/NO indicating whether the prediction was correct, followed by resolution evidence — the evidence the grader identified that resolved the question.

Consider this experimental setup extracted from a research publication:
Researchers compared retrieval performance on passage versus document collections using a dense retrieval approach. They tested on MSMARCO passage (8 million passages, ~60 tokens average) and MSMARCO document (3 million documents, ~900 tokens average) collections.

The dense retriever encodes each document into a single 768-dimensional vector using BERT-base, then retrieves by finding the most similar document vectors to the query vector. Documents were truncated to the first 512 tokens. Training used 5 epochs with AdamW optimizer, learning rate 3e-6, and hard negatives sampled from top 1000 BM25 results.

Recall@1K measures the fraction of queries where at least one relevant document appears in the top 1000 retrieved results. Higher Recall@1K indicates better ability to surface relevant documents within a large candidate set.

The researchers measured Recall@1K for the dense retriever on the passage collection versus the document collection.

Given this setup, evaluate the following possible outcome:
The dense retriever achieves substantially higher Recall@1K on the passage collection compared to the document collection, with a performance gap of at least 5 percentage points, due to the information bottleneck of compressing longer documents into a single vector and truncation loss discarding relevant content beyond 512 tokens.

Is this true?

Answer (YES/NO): NO